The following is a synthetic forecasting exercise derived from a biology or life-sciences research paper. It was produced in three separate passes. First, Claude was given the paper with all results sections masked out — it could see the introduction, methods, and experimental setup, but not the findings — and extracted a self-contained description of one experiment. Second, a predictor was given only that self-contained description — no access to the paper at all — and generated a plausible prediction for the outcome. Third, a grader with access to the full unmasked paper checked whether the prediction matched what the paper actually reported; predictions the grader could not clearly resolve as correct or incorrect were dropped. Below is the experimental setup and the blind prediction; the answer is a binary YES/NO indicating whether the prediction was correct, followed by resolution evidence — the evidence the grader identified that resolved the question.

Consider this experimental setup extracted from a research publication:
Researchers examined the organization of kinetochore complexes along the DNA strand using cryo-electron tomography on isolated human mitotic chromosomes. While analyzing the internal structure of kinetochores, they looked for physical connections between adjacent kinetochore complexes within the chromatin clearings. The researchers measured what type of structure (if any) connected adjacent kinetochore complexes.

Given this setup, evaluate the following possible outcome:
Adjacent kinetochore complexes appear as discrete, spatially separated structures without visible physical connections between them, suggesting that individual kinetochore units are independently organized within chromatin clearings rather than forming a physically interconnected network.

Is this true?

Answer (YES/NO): NO